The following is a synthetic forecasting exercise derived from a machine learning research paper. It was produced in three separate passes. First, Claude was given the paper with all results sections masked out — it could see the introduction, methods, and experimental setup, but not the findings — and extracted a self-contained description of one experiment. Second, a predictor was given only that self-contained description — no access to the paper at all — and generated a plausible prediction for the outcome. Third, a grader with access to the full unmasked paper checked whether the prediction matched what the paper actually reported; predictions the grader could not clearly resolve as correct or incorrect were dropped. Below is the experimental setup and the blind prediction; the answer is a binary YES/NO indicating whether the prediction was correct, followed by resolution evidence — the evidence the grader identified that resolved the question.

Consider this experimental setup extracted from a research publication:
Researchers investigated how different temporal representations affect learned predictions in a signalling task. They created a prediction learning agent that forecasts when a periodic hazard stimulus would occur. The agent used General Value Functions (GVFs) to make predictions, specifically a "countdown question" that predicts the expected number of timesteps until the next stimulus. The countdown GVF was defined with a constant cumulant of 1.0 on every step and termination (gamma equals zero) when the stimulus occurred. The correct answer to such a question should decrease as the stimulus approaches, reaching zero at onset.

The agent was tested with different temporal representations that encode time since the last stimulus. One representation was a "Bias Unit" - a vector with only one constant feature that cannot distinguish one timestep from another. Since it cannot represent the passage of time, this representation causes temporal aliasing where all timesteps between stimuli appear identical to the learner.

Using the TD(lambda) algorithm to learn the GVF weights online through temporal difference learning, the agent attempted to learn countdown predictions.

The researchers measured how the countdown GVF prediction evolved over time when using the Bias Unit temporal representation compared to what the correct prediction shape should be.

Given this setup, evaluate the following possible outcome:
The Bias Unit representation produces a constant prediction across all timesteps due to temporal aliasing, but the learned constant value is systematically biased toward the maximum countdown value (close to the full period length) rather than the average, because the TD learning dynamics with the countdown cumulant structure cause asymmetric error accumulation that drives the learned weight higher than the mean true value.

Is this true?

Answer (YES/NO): NO